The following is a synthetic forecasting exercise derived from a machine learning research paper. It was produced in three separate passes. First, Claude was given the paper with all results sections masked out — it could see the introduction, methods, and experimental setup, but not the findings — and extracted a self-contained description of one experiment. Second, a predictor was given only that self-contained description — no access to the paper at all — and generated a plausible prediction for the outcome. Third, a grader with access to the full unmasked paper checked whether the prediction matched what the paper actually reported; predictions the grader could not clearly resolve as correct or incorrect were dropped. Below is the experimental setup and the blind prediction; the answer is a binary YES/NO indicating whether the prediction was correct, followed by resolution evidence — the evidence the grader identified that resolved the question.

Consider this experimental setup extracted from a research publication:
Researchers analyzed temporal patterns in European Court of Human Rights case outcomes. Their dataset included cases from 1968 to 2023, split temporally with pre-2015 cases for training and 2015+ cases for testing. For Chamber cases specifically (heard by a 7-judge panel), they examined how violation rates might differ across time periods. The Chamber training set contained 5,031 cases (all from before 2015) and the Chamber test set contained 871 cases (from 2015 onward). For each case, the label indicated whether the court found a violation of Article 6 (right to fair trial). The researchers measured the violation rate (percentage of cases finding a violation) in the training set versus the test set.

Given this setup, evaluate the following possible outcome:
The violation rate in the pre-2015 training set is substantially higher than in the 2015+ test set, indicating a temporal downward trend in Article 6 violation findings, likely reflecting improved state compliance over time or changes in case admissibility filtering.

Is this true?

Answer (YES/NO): YES